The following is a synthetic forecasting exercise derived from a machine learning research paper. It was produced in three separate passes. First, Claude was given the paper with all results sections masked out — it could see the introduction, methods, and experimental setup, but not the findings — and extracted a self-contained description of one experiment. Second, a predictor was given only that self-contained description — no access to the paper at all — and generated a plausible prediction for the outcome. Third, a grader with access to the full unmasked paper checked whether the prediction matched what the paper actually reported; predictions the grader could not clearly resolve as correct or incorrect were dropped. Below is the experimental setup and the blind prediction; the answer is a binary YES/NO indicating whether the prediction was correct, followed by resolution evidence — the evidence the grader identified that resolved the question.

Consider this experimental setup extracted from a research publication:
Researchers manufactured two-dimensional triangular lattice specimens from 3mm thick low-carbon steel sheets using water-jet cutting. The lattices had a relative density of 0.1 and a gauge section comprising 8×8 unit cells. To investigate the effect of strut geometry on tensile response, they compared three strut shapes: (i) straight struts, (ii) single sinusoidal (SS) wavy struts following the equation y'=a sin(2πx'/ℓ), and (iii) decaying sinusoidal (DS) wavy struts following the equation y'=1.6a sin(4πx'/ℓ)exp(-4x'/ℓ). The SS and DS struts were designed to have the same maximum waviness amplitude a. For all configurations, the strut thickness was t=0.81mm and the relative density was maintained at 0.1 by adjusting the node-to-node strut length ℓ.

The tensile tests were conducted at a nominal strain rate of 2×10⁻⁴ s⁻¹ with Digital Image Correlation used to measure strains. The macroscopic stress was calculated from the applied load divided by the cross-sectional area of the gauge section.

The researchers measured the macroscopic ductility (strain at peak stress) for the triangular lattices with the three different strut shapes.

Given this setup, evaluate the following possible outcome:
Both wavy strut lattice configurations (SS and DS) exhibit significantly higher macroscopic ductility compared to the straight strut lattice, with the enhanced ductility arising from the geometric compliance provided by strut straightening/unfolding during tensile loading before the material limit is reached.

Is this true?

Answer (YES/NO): YES